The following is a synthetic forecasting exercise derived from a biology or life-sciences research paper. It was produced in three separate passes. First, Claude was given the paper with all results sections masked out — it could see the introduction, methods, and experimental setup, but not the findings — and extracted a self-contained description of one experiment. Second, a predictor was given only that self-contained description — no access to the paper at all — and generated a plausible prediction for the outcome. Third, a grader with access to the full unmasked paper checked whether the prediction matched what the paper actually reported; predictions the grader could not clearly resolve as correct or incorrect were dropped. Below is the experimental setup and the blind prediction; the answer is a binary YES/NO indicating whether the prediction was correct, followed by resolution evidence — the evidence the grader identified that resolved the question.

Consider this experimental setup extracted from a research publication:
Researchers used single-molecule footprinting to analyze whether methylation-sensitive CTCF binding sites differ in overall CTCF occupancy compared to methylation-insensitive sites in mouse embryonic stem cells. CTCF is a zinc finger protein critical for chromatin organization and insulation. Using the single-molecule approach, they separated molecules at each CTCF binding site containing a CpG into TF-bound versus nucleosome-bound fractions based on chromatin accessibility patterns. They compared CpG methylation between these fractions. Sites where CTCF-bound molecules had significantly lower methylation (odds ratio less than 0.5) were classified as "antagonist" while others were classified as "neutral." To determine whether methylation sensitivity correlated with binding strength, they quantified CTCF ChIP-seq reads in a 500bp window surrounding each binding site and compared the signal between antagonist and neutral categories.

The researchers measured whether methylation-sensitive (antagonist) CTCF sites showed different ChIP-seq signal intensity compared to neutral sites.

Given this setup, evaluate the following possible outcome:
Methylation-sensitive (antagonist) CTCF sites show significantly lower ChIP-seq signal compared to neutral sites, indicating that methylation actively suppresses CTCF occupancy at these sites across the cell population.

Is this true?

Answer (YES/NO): NO